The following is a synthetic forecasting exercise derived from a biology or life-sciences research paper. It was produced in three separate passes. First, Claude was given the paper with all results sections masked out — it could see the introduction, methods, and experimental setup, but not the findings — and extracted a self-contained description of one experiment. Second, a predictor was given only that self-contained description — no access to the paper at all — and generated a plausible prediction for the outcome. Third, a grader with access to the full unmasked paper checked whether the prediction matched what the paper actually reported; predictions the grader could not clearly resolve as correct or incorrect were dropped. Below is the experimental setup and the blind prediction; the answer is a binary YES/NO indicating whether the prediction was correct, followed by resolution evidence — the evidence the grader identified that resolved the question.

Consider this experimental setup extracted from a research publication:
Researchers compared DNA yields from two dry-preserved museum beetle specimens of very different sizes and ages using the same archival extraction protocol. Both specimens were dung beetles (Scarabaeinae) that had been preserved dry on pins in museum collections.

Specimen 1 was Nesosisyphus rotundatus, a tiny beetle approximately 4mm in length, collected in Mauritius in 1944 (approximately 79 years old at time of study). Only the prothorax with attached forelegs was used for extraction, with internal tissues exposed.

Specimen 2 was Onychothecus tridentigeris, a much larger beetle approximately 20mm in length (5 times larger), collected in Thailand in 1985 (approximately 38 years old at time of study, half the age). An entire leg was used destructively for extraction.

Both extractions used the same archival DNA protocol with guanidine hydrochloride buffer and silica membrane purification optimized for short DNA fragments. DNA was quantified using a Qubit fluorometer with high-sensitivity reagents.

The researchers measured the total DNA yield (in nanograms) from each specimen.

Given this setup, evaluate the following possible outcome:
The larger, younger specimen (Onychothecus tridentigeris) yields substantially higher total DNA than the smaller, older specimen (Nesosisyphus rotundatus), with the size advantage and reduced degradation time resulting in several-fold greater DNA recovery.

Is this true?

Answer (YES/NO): NO